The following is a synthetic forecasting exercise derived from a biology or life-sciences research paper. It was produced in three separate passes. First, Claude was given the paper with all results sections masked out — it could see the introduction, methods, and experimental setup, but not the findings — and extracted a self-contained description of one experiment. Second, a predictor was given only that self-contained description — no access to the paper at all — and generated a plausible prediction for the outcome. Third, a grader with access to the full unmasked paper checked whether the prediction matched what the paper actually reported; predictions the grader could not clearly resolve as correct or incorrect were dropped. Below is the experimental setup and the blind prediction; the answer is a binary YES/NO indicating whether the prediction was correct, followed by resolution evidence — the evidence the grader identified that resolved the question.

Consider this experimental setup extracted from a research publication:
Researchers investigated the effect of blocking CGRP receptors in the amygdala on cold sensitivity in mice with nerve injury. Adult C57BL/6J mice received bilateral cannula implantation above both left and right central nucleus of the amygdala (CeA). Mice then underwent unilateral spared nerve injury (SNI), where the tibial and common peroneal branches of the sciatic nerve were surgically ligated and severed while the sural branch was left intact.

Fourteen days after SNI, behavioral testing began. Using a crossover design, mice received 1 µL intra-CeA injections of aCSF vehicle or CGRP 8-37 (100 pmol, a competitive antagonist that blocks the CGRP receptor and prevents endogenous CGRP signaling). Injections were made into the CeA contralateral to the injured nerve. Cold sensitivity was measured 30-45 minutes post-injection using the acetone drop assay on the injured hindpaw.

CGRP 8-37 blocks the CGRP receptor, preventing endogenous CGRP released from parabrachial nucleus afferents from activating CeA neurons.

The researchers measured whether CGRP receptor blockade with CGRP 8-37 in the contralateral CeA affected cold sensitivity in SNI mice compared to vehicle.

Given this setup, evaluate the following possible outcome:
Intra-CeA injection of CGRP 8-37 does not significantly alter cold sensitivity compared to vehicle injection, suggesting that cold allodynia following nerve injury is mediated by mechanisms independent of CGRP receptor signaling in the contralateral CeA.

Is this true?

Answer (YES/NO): NO